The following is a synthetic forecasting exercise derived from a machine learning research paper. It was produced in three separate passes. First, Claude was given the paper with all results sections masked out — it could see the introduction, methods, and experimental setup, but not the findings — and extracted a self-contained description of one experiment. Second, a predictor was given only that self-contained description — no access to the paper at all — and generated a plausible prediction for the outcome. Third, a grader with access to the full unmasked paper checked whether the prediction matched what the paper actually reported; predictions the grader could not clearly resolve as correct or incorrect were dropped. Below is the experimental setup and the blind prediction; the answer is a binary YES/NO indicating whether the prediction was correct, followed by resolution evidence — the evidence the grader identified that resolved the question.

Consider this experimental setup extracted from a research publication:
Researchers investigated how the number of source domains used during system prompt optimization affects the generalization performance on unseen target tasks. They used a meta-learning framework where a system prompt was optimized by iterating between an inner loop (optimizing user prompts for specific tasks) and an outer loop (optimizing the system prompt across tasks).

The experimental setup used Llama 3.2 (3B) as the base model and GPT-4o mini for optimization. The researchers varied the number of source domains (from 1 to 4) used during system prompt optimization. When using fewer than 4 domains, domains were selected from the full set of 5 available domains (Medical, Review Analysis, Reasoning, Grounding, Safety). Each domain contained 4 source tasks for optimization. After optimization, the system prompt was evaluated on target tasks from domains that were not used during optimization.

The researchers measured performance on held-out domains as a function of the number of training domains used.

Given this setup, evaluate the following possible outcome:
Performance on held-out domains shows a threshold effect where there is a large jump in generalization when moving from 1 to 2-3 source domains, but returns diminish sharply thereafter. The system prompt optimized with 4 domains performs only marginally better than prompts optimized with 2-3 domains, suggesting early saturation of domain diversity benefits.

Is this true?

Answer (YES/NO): NO